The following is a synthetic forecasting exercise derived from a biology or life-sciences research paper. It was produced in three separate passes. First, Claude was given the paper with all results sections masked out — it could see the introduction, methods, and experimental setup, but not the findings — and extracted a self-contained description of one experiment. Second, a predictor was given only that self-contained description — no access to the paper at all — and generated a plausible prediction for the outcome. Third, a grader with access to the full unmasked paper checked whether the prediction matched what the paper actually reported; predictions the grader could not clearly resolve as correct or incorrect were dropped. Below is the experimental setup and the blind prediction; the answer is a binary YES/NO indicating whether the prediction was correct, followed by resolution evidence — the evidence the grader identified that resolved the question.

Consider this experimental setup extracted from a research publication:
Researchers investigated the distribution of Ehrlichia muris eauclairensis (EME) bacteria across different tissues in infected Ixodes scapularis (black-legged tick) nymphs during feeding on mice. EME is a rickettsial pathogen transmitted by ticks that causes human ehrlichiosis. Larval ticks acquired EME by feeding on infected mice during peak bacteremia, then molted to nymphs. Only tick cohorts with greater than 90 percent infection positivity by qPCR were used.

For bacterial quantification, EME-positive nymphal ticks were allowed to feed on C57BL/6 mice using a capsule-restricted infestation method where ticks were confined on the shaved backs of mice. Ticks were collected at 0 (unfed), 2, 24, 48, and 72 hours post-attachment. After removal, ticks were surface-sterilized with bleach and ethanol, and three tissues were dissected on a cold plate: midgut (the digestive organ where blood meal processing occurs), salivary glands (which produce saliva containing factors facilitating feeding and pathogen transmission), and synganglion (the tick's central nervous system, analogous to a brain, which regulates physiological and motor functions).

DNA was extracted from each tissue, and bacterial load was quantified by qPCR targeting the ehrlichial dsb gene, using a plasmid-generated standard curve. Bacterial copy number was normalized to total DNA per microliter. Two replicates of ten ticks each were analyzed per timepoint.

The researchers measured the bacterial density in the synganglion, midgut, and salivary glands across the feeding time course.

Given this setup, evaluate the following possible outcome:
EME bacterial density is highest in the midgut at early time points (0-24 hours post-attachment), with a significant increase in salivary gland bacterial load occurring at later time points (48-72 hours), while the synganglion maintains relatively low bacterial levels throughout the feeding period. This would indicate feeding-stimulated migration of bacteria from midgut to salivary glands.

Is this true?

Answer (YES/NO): NO